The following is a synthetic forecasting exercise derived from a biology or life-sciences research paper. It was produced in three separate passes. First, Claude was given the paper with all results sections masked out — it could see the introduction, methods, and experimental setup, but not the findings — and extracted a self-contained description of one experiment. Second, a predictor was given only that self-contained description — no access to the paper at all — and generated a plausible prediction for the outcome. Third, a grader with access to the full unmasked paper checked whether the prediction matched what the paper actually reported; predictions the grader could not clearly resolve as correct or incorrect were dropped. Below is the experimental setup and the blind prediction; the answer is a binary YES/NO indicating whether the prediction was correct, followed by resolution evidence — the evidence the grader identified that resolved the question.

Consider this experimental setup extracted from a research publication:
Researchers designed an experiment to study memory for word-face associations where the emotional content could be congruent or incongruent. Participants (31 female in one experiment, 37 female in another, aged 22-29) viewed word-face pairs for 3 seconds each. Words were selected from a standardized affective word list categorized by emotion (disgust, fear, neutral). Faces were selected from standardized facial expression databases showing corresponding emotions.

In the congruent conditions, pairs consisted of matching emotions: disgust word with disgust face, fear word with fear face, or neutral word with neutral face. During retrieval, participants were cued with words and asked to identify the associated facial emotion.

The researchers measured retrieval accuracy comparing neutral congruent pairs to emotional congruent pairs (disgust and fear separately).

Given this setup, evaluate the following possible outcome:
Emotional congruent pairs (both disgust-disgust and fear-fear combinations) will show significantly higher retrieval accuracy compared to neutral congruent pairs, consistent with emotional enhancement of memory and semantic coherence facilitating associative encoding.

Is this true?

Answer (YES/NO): NO